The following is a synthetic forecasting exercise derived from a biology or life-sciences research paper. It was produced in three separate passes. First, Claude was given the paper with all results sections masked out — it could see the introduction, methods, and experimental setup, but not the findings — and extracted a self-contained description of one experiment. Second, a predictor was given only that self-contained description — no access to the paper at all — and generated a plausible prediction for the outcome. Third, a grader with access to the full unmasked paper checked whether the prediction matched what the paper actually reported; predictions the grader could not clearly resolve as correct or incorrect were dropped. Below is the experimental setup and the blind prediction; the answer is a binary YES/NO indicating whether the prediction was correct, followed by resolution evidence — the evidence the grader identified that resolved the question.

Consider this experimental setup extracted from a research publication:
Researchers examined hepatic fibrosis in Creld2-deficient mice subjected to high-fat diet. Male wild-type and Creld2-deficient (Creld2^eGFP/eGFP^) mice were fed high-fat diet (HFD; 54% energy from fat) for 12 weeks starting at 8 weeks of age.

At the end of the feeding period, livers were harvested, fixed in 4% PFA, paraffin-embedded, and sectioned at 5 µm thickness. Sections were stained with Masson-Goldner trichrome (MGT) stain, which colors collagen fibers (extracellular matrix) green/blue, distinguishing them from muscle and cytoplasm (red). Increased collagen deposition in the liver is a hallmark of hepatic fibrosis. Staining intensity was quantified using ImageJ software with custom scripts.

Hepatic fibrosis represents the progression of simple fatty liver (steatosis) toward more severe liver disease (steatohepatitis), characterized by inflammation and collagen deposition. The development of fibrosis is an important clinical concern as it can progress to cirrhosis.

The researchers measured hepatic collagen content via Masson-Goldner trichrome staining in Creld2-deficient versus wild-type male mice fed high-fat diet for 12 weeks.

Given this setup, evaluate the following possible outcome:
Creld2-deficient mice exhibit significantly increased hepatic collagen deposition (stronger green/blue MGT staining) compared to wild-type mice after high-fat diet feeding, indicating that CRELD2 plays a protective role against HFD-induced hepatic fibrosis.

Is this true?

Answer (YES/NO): NO